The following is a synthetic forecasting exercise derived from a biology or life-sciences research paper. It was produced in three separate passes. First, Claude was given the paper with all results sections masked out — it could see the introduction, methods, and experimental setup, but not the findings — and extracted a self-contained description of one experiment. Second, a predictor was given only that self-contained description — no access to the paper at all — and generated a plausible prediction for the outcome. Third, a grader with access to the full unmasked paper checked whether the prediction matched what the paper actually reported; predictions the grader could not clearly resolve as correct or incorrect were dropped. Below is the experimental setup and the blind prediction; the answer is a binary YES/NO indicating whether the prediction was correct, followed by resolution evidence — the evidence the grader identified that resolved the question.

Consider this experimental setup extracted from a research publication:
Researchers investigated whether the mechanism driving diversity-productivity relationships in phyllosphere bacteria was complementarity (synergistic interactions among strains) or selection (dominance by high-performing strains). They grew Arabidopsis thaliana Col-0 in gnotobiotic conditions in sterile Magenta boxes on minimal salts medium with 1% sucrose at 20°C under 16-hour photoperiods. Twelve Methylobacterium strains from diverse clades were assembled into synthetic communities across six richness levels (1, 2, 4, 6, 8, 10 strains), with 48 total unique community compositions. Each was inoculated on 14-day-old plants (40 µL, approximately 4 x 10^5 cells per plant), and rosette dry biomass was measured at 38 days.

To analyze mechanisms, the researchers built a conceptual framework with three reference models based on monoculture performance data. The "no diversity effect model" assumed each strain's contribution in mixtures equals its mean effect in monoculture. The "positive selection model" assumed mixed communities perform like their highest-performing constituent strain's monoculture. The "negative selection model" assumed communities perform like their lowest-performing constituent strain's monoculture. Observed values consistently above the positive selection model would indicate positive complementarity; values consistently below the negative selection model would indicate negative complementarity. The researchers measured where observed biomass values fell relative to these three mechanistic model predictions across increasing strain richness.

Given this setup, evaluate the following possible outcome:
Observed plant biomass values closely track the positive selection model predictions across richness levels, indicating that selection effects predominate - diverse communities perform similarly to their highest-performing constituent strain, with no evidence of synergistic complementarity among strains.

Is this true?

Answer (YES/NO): NO